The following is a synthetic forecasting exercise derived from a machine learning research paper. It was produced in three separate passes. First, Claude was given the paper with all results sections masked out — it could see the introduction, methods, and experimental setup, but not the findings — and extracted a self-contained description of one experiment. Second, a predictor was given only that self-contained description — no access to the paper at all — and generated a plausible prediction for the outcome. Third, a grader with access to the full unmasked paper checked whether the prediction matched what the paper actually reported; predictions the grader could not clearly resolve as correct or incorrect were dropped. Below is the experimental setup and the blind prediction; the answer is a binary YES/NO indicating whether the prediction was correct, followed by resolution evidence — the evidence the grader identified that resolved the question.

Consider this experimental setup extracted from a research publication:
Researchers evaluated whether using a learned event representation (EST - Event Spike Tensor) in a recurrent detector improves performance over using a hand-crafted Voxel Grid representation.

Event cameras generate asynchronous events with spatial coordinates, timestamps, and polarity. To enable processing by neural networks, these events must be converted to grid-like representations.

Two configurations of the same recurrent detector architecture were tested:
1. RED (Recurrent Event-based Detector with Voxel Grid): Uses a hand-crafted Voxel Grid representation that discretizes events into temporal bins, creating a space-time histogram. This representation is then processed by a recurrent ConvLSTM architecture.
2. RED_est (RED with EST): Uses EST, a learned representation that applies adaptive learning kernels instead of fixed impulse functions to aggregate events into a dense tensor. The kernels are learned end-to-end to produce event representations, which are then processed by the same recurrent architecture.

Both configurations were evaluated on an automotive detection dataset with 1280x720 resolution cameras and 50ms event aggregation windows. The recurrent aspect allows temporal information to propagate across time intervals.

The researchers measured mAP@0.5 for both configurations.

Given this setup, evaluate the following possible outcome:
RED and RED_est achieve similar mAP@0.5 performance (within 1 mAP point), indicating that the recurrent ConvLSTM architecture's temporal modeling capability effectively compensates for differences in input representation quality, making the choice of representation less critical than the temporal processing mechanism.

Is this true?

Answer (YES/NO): NO